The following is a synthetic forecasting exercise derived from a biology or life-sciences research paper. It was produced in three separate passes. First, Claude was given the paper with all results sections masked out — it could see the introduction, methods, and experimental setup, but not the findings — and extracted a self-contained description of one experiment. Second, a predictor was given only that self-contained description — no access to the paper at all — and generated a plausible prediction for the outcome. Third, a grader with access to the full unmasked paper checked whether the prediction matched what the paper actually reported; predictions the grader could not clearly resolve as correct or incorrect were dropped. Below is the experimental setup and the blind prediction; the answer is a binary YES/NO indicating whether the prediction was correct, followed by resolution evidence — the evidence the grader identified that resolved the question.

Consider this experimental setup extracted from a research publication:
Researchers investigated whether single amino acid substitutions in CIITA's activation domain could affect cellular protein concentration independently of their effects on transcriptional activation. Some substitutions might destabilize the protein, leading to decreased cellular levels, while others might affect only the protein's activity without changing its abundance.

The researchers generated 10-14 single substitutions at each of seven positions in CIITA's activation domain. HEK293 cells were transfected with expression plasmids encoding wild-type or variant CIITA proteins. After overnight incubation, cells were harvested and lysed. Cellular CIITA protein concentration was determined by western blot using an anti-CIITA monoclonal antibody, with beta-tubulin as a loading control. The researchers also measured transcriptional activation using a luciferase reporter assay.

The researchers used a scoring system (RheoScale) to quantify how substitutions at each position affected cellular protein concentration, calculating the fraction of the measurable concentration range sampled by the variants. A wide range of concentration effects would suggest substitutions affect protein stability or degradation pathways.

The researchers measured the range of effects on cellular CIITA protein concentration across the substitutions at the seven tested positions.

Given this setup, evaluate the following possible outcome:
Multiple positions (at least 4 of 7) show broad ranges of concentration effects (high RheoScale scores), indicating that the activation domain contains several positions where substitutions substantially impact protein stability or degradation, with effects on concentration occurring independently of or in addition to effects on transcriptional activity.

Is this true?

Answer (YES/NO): NO